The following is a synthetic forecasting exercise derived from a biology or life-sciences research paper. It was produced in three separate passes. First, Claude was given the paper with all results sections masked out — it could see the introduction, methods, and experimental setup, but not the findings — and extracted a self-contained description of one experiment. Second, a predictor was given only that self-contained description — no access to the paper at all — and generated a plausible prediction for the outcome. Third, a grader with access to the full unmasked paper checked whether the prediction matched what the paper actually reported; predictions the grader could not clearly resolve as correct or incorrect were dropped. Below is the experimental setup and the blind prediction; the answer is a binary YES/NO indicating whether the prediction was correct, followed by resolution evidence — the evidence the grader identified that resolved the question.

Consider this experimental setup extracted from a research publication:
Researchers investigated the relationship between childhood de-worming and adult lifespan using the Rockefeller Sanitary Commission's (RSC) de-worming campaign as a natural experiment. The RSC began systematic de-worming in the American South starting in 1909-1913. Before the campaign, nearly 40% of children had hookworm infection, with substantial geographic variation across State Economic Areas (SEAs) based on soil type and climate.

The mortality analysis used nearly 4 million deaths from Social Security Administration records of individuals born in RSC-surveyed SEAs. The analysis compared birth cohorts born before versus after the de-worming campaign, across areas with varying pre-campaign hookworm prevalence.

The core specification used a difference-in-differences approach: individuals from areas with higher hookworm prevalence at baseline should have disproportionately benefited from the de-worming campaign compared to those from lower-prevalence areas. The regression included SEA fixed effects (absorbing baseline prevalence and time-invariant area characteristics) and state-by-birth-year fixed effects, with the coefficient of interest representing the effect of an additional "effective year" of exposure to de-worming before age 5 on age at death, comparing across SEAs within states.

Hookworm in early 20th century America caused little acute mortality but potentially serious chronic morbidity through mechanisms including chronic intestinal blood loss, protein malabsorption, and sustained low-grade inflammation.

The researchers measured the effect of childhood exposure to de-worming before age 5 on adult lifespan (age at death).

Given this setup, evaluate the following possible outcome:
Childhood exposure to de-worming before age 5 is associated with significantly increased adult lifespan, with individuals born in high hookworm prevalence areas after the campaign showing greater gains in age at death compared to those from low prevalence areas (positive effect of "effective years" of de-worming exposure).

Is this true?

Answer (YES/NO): YES